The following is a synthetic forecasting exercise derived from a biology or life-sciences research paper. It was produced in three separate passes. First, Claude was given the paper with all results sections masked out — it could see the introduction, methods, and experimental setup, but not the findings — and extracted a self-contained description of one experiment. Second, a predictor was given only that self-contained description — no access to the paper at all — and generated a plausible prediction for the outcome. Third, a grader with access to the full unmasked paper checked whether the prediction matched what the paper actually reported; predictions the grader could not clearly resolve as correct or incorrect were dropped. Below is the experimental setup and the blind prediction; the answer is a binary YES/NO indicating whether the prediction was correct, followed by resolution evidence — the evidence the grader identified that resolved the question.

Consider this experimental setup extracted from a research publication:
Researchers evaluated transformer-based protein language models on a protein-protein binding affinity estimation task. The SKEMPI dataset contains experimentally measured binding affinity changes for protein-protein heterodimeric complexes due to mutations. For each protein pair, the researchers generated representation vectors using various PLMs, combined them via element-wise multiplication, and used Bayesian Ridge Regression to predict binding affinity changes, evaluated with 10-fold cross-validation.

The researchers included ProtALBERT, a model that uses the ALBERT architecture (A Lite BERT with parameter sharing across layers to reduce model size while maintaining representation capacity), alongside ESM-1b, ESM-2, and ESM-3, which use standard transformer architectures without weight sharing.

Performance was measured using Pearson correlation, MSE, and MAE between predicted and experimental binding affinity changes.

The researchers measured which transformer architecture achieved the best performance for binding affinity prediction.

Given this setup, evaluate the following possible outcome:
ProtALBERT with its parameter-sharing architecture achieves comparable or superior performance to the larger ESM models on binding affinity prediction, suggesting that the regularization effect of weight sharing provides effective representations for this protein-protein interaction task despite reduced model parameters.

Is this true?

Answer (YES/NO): YES